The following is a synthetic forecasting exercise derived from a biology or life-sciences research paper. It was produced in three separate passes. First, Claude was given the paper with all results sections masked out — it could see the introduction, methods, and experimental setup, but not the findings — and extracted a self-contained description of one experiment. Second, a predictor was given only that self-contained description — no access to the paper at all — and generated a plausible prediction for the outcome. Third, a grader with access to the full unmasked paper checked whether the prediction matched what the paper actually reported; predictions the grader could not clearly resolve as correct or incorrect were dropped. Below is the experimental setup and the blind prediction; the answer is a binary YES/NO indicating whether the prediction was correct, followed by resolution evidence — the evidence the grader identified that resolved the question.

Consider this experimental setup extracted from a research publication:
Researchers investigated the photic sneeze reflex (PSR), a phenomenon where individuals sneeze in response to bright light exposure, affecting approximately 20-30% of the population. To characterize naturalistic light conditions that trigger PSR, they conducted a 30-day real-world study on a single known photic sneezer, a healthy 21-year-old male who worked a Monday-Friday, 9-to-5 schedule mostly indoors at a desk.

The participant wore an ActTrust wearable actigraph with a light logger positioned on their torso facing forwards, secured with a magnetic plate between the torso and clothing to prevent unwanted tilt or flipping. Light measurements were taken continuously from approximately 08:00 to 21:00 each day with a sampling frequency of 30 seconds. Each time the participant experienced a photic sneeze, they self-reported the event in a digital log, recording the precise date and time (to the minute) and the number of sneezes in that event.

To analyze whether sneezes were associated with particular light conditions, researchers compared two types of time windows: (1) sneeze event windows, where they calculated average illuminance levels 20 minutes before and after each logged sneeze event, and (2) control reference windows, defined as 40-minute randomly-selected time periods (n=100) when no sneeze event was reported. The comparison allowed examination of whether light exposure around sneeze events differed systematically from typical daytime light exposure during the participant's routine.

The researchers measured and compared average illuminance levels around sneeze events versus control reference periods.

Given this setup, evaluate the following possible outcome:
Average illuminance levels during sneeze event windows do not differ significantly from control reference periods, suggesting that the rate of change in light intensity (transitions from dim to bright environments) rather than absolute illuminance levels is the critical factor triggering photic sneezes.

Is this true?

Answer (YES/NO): NO